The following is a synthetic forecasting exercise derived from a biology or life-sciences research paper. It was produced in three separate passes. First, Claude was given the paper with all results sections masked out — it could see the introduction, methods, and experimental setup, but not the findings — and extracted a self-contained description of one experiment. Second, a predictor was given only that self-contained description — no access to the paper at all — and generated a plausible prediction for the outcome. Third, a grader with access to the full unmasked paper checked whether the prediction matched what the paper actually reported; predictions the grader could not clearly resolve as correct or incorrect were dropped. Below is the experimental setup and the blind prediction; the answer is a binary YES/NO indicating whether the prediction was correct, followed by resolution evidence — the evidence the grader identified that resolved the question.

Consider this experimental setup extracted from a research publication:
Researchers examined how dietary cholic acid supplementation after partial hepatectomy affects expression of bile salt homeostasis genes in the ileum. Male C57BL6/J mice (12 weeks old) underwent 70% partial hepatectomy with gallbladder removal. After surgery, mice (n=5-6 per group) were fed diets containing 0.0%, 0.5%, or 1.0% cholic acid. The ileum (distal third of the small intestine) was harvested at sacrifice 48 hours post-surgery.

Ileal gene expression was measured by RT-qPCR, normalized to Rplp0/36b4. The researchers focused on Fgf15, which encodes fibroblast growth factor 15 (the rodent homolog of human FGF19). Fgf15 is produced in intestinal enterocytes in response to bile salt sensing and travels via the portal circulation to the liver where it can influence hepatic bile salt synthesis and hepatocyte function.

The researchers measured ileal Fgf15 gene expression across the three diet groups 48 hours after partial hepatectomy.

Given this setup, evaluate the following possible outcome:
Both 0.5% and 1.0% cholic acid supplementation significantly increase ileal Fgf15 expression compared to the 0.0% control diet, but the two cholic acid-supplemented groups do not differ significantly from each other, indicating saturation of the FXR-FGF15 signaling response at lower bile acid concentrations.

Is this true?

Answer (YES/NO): NO